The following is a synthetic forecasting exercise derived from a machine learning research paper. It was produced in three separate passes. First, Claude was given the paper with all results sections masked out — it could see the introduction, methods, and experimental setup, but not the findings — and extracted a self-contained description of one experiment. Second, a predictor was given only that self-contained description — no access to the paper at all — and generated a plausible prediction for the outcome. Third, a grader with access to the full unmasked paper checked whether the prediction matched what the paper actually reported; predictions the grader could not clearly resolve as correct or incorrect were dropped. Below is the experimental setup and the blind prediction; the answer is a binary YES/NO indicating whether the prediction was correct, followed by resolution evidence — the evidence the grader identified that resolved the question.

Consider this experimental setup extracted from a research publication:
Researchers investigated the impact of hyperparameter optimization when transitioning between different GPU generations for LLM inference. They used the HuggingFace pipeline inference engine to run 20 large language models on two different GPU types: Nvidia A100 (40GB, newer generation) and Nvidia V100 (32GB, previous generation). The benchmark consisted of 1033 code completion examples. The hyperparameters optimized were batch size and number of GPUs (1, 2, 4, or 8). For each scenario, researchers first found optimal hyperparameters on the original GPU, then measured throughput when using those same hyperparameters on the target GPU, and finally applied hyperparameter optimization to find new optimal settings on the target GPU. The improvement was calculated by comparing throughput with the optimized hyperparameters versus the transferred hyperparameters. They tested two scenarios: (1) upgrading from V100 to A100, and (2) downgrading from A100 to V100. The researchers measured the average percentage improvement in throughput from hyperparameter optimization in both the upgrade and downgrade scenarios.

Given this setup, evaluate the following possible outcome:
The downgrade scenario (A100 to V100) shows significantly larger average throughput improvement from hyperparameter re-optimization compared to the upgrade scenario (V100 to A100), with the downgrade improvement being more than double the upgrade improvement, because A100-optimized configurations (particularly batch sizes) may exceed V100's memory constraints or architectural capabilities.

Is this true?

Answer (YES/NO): NO